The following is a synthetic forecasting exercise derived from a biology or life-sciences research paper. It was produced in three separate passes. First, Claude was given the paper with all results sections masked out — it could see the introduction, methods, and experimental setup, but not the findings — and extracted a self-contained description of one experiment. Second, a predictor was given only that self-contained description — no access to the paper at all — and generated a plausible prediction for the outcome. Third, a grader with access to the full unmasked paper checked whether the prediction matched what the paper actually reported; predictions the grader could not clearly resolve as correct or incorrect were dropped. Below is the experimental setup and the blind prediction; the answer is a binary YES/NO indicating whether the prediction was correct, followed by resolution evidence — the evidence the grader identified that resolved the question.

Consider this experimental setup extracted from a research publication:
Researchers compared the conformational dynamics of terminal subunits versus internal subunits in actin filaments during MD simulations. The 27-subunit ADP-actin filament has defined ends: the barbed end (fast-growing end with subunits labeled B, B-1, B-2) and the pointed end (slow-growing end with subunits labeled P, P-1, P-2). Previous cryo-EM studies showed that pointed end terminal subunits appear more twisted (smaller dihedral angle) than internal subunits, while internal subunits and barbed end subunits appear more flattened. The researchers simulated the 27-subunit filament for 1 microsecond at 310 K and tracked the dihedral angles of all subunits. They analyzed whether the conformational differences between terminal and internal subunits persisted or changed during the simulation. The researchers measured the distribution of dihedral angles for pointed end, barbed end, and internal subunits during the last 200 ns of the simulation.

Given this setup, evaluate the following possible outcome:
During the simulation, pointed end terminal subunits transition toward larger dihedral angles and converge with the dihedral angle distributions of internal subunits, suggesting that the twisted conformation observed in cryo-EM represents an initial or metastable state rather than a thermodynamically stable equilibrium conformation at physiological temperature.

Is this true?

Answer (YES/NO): NO